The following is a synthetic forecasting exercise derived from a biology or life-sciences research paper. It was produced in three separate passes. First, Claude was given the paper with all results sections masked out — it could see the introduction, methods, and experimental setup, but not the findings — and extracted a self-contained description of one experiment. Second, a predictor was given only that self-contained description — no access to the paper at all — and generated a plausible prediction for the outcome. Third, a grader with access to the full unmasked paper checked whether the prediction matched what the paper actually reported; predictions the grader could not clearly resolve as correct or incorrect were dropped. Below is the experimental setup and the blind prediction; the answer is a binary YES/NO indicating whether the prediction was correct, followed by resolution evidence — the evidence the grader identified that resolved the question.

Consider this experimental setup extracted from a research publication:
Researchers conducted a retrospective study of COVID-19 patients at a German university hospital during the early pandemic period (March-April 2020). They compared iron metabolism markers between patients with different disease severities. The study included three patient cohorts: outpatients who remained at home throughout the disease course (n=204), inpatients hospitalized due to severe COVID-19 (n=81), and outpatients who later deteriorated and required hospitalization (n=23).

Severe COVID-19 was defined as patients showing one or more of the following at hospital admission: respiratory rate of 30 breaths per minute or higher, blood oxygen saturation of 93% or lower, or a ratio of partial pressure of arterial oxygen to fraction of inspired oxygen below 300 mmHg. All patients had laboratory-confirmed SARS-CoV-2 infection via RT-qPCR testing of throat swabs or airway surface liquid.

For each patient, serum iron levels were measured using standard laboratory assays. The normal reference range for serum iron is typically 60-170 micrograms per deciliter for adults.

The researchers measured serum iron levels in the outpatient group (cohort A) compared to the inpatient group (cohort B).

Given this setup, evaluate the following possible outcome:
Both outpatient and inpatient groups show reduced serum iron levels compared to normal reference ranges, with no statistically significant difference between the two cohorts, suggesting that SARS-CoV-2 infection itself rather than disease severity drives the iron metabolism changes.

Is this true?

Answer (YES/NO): NO